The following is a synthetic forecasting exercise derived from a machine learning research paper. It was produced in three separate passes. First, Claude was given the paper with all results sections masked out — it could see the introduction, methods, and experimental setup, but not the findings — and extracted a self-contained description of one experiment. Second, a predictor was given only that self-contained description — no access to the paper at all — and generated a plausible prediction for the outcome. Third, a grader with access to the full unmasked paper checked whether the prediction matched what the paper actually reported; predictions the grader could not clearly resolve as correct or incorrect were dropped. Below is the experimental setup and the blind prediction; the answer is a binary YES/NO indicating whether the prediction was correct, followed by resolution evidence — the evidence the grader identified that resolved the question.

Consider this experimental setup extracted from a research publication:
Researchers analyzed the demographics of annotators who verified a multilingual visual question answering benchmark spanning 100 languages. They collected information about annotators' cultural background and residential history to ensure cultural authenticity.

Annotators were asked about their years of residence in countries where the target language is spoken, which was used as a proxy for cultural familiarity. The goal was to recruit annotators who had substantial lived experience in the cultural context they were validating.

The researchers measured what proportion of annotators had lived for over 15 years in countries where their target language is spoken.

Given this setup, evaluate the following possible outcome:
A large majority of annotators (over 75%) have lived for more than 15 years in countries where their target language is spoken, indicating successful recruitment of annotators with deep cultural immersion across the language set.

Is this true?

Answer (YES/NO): YES